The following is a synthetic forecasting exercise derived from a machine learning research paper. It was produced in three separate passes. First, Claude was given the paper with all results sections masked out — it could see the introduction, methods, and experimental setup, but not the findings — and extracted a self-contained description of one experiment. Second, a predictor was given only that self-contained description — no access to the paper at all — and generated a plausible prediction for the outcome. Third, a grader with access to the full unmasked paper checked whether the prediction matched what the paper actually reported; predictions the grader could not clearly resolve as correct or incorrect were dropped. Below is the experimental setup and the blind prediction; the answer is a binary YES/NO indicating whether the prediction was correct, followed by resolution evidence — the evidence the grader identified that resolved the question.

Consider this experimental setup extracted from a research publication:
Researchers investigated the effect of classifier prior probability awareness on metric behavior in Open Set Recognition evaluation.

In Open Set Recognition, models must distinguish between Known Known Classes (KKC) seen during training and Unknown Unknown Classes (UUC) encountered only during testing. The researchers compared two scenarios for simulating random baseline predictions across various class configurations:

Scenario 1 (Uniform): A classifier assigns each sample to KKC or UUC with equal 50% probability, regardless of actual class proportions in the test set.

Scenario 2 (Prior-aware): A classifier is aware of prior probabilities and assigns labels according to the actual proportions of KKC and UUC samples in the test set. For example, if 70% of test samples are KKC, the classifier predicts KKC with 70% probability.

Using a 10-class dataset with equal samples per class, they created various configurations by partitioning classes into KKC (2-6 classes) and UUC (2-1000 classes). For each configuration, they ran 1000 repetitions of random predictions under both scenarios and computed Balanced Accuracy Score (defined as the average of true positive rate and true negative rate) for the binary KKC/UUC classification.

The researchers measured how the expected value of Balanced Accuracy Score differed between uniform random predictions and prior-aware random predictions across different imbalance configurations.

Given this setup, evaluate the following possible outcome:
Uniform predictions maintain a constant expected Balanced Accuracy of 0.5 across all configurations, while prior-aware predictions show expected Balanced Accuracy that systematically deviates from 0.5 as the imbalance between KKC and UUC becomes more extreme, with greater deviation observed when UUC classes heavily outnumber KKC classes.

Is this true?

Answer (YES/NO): NO